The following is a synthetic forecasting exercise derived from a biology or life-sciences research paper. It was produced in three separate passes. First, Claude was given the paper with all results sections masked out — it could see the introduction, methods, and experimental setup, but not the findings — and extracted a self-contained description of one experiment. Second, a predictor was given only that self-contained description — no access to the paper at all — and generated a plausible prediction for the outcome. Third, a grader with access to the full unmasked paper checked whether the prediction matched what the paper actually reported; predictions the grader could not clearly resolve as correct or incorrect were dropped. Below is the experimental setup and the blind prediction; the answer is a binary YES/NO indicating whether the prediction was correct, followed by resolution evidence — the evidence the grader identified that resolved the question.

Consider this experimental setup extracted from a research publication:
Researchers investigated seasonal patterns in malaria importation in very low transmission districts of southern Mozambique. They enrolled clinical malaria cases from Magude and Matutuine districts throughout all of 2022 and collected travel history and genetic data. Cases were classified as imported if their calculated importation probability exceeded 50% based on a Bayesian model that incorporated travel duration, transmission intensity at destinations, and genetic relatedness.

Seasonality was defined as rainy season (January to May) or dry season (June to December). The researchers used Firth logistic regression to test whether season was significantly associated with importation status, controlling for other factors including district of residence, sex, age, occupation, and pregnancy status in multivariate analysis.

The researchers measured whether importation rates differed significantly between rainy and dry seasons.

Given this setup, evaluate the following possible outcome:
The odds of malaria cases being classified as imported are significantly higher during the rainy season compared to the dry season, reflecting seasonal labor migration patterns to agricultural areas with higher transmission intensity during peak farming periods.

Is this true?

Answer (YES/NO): NO